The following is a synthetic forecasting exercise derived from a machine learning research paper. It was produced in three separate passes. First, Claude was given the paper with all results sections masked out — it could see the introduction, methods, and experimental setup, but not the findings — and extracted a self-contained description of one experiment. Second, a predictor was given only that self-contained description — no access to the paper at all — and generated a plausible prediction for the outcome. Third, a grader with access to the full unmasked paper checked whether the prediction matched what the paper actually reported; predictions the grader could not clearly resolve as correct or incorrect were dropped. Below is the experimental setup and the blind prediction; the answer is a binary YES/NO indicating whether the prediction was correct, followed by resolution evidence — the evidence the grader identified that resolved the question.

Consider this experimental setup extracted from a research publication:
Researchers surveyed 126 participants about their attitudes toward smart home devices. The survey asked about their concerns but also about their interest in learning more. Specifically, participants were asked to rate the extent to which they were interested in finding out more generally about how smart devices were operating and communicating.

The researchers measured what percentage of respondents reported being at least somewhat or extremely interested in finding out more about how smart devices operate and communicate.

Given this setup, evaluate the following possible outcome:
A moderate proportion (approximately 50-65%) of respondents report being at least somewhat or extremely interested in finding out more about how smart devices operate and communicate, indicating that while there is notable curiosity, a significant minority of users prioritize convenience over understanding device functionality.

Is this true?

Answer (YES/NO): NO